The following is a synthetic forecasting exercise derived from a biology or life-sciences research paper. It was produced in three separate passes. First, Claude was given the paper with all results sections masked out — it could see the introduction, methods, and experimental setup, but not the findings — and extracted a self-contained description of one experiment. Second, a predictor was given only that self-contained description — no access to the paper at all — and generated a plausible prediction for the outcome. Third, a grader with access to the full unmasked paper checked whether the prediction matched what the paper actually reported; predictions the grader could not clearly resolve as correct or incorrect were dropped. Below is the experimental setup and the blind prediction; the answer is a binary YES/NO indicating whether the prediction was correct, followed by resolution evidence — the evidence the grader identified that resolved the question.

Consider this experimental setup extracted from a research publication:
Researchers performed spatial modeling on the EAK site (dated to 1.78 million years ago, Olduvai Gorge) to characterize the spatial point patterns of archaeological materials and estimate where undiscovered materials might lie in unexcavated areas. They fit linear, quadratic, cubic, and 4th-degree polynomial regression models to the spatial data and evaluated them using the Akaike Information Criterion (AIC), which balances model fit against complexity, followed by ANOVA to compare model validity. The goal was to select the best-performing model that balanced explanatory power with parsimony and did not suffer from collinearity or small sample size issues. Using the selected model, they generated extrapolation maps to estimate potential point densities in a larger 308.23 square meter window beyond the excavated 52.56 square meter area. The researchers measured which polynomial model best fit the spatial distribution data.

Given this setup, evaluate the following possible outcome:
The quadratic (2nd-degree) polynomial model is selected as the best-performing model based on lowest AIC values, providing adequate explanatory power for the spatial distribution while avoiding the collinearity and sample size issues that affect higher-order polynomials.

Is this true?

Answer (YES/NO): NO